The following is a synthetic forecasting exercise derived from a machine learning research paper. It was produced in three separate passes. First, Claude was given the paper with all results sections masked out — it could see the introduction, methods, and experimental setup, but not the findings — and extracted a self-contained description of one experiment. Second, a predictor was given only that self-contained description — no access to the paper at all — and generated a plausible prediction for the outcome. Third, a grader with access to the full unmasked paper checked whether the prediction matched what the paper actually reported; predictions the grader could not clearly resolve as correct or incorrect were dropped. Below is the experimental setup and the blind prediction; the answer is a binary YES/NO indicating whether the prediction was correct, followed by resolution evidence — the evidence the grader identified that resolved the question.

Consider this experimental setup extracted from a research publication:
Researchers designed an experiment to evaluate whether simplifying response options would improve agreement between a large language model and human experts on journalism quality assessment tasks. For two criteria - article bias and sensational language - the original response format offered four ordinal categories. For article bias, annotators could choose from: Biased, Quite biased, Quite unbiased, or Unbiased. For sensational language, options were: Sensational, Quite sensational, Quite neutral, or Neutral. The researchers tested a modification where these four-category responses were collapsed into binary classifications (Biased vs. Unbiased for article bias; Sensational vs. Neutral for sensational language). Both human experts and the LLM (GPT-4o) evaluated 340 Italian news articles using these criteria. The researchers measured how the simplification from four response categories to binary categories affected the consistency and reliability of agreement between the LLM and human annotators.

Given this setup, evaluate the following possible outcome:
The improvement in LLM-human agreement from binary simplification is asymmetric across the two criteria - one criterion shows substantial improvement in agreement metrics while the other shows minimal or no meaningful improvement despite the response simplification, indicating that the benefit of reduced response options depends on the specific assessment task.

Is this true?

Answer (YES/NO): NO